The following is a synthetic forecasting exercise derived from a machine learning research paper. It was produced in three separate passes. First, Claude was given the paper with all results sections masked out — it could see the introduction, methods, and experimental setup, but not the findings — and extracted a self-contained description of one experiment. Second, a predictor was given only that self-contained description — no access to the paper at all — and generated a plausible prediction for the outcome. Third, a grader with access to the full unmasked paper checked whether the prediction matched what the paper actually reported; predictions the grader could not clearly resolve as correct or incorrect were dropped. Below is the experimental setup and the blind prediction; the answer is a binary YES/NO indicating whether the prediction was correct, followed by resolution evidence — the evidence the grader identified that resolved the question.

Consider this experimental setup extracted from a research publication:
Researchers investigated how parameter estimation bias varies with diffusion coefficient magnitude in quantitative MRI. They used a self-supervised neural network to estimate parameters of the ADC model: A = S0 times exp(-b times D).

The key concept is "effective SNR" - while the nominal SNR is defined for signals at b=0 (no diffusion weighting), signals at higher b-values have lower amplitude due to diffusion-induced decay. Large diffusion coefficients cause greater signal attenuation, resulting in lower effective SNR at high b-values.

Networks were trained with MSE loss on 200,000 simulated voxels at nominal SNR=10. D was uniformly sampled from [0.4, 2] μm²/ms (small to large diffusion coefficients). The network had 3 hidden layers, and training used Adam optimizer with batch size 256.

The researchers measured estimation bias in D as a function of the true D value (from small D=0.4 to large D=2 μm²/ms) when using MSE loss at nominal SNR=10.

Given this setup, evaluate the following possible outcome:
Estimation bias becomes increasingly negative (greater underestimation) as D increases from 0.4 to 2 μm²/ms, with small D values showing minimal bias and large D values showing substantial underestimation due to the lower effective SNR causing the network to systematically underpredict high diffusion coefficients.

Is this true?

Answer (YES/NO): YES